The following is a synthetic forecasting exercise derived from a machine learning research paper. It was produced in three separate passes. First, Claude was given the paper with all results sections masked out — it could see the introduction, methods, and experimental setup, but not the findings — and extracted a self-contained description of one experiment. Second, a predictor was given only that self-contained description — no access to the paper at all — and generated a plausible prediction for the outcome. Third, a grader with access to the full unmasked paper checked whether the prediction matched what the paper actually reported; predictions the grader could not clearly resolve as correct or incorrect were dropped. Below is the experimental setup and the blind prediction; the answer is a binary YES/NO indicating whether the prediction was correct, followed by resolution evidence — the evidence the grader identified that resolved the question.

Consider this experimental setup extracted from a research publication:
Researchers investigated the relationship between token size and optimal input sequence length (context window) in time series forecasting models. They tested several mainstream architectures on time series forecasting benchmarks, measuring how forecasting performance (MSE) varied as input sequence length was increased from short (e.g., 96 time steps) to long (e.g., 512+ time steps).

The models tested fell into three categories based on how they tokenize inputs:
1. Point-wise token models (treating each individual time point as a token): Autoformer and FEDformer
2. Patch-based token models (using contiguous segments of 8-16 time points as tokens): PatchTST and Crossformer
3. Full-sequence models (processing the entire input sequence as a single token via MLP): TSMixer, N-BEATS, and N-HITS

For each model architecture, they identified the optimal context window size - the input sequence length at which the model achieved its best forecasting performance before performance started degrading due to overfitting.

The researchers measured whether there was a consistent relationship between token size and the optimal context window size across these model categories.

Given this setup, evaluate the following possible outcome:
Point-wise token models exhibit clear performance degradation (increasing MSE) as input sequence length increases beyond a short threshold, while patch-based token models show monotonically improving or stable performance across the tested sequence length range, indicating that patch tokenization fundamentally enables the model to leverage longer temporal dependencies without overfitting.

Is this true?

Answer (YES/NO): NO